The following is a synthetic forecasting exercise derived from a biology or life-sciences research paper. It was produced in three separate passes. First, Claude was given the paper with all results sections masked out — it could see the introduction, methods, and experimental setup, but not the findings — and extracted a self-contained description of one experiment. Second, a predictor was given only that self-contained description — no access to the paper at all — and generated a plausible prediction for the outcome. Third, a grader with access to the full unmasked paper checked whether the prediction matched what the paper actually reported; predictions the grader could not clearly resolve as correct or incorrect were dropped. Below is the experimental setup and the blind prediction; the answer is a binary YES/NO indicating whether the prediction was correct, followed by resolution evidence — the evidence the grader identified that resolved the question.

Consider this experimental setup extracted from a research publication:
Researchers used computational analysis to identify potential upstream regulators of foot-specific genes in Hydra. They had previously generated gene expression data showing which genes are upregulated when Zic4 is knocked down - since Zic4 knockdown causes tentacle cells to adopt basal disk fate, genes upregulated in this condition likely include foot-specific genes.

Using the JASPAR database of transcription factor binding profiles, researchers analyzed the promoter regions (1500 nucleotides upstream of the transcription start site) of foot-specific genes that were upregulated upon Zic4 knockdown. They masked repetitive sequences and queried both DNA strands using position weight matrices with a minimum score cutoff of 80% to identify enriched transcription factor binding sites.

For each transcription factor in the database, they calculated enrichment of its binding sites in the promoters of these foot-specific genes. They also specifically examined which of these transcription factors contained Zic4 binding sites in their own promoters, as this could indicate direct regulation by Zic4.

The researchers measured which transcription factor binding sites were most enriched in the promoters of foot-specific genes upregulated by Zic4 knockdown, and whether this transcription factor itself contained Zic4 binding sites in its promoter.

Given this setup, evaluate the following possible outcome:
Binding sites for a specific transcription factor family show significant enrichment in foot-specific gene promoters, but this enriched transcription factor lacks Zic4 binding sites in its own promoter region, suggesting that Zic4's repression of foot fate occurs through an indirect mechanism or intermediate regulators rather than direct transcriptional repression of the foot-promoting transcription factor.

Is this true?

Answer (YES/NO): NO